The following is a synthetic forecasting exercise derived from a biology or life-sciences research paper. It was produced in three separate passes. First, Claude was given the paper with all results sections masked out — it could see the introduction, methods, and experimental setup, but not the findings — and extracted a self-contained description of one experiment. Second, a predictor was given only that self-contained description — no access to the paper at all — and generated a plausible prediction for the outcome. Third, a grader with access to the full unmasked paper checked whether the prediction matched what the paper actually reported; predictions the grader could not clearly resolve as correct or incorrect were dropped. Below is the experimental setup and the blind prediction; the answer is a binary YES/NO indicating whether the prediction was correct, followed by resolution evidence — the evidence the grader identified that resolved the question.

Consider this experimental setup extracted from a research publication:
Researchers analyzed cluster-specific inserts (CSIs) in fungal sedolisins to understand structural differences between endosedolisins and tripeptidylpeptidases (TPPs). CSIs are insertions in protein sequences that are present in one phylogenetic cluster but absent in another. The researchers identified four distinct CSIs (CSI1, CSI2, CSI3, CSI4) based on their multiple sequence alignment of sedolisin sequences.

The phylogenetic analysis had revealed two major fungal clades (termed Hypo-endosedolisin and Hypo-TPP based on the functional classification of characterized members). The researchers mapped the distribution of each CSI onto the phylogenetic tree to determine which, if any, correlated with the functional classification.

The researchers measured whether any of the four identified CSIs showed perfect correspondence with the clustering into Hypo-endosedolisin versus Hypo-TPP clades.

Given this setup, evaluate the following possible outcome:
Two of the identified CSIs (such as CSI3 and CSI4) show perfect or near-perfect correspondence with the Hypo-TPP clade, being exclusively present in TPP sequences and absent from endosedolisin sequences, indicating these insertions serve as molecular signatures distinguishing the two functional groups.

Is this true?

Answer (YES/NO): NO